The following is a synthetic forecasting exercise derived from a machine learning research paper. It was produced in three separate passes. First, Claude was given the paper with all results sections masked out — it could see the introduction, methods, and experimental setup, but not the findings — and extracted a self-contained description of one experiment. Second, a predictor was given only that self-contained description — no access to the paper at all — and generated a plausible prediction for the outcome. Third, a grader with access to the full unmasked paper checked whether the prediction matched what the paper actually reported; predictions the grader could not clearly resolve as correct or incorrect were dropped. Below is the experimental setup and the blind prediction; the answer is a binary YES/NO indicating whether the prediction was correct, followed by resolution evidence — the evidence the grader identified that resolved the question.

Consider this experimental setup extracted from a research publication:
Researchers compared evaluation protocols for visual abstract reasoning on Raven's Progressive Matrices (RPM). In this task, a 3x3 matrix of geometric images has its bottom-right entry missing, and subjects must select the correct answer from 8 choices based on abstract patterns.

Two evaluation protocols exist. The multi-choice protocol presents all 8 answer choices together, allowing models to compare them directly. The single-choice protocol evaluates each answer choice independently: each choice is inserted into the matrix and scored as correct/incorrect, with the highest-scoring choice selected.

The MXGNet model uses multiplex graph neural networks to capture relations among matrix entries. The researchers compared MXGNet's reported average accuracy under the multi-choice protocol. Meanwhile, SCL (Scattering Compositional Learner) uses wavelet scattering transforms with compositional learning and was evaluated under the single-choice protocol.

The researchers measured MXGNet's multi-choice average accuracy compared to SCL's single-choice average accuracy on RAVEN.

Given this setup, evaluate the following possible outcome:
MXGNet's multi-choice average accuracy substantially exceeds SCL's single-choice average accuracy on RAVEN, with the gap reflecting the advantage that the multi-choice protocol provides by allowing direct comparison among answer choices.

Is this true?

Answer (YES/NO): NO